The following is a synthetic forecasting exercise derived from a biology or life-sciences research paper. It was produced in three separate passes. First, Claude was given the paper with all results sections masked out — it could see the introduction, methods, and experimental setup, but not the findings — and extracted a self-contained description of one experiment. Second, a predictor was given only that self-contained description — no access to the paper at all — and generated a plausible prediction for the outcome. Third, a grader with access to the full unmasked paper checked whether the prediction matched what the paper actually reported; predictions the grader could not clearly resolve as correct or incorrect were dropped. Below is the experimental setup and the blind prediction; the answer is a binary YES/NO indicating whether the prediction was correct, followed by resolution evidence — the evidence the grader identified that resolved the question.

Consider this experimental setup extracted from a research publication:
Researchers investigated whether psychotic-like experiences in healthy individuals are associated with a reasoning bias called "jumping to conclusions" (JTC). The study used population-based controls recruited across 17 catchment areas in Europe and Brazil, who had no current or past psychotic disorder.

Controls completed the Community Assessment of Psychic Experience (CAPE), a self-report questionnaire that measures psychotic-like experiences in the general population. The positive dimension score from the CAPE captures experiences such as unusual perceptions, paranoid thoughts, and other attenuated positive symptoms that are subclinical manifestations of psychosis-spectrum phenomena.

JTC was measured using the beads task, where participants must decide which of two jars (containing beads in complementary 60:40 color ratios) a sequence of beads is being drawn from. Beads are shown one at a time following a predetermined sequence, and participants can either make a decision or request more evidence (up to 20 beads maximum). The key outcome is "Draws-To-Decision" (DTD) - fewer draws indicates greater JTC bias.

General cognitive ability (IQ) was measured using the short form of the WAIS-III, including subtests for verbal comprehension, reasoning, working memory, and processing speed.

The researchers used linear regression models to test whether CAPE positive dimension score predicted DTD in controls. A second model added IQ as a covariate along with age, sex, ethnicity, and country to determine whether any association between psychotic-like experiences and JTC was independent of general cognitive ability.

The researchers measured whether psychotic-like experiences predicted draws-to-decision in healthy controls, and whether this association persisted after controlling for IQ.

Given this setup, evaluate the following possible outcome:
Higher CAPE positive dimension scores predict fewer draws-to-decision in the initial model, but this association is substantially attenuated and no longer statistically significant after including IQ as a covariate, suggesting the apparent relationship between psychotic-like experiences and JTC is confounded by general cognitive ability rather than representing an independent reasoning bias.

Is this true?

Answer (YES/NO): NO